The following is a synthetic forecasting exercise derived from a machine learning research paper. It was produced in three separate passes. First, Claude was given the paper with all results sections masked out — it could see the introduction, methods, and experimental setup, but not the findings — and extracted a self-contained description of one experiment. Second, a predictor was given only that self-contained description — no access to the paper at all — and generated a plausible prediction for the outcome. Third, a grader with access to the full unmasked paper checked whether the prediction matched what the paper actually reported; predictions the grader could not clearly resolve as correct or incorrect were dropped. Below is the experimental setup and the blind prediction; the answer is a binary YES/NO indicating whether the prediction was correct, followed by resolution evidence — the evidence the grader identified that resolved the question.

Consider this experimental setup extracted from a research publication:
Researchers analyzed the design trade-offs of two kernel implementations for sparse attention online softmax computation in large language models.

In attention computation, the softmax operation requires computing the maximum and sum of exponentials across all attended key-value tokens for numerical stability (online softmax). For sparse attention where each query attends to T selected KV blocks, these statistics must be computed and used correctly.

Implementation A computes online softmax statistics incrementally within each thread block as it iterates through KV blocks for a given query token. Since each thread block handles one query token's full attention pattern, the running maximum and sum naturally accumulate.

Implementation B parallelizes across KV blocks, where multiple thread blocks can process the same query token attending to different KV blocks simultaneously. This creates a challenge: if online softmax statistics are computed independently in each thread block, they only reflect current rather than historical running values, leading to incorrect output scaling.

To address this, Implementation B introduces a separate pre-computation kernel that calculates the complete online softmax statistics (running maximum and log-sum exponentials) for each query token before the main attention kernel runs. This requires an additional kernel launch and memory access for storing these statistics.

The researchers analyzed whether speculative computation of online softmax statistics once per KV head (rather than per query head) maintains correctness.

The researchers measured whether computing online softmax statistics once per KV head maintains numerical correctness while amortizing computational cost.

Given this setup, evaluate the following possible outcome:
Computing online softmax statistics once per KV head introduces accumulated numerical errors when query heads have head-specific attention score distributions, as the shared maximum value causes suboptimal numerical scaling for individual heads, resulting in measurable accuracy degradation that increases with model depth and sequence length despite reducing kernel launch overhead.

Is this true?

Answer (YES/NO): NO